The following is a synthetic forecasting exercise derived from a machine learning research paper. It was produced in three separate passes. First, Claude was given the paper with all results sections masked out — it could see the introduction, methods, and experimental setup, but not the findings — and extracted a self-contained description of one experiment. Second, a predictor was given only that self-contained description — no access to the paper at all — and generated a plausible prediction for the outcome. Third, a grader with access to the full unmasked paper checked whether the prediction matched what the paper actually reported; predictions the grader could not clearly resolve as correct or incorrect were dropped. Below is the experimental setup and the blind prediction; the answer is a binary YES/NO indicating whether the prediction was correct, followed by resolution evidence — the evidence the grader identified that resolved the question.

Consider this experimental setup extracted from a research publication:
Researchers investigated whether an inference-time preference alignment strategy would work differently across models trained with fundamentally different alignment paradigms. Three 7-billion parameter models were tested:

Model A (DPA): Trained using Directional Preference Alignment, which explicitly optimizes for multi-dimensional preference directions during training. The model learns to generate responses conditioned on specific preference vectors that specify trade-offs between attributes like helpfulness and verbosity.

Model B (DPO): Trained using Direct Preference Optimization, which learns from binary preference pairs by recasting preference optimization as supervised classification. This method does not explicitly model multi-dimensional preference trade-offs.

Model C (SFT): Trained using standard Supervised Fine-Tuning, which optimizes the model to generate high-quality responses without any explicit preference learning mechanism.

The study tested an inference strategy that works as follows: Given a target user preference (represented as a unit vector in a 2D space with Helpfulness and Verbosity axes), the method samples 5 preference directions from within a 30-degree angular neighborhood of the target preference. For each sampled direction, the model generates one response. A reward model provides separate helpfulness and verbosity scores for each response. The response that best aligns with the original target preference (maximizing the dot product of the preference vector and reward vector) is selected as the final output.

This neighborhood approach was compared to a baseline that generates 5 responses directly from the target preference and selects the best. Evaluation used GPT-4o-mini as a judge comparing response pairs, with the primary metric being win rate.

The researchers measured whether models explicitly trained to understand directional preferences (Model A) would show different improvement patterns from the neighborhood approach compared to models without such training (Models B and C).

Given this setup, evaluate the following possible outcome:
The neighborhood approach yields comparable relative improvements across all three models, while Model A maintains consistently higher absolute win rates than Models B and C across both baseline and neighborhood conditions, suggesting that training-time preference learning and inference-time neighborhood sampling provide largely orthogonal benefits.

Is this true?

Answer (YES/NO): NO